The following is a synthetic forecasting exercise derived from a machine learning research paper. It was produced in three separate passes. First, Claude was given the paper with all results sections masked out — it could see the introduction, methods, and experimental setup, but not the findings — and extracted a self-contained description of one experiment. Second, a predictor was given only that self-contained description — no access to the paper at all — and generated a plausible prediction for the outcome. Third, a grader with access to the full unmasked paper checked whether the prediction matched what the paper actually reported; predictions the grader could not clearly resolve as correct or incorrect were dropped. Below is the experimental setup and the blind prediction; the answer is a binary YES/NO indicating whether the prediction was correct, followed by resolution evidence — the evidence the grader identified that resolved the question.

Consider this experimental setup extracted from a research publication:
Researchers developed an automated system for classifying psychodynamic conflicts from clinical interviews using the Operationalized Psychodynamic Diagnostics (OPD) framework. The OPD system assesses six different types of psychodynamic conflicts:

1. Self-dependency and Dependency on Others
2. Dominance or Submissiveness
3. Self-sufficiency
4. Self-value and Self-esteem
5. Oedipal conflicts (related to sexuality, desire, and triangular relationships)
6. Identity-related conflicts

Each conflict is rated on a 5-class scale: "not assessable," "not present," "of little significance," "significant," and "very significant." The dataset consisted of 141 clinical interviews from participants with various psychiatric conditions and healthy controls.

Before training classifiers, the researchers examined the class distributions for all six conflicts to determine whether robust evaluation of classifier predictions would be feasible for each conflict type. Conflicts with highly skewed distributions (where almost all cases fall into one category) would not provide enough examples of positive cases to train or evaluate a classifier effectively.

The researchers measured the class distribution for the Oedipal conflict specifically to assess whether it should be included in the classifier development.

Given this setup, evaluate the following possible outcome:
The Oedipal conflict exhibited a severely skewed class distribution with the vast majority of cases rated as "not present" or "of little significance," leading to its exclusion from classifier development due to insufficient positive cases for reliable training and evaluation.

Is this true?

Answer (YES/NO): YES